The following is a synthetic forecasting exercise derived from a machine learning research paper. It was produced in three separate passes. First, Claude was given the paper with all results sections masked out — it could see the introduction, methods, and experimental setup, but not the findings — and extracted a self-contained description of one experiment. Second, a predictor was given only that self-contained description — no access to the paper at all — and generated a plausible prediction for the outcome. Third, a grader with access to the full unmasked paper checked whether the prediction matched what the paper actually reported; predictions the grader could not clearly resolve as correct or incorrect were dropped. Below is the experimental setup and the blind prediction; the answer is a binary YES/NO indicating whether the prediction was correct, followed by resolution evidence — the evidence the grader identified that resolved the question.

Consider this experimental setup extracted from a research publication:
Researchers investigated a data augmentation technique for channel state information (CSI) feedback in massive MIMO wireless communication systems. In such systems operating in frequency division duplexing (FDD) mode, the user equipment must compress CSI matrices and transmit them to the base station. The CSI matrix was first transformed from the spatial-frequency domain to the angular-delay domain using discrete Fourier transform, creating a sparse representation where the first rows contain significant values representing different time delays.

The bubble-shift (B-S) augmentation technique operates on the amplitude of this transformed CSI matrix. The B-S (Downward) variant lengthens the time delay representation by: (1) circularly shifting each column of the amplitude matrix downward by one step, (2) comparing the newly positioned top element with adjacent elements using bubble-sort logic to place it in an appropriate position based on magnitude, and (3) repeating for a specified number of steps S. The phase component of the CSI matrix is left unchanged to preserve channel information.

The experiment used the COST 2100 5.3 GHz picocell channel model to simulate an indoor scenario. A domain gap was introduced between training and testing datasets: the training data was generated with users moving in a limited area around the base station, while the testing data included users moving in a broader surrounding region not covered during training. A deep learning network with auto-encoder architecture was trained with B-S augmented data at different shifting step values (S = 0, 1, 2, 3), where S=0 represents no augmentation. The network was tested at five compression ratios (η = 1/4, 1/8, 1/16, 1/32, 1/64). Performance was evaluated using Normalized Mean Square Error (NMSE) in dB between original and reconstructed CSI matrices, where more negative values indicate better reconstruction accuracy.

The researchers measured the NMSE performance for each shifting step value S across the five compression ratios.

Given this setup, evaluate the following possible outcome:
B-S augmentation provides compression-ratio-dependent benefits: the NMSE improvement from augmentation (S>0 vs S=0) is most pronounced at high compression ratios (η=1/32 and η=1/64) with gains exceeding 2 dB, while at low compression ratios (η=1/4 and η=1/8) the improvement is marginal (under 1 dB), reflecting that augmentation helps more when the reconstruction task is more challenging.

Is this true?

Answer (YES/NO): NO